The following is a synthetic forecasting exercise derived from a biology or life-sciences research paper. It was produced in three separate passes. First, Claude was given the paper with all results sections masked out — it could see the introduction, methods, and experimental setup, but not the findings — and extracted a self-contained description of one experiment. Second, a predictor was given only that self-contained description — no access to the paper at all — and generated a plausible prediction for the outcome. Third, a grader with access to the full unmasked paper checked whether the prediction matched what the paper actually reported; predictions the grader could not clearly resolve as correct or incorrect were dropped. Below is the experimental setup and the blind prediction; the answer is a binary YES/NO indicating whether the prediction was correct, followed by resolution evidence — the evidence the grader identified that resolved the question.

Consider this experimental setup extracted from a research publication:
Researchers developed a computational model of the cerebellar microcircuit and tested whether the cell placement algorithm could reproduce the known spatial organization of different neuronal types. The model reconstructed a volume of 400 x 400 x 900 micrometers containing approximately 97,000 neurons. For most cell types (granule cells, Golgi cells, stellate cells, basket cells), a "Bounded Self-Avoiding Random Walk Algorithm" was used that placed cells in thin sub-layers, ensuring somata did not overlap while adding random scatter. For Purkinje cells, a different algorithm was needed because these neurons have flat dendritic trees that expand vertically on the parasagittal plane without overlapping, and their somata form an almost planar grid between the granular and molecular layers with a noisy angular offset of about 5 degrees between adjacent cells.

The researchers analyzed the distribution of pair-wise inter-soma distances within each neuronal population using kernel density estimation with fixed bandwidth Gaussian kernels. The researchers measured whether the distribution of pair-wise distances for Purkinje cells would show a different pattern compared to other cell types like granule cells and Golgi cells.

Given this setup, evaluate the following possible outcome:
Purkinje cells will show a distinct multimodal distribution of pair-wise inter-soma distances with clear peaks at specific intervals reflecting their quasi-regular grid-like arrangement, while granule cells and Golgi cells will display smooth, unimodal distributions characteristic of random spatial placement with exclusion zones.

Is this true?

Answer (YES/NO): YES